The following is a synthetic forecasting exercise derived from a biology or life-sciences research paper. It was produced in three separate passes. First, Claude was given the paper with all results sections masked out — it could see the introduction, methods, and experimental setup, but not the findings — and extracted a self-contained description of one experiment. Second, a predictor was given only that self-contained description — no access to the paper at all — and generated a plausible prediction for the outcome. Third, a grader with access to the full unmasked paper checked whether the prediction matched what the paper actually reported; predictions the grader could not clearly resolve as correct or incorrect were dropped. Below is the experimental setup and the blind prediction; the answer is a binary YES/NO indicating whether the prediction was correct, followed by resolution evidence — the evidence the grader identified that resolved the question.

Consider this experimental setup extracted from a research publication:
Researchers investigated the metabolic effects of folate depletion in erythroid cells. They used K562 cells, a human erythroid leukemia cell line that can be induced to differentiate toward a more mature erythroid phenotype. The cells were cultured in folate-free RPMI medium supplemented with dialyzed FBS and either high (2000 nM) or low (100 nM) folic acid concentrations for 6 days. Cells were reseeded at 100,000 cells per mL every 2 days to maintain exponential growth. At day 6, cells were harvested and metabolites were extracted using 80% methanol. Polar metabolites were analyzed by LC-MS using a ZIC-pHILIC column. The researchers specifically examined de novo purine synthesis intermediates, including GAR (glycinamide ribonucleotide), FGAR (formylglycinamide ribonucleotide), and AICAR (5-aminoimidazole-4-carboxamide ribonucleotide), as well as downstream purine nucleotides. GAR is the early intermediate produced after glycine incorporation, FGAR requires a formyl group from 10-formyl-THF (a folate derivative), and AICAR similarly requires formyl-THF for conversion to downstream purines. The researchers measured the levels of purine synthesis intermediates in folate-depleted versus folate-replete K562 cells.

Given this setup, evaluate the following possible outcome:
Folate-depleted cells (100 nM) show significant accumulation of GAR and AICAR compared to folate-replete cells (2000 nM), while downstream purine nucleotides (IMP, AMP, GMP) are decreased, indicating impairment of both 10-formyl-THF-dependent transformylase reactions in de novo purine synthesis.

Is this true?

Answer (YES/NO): NO